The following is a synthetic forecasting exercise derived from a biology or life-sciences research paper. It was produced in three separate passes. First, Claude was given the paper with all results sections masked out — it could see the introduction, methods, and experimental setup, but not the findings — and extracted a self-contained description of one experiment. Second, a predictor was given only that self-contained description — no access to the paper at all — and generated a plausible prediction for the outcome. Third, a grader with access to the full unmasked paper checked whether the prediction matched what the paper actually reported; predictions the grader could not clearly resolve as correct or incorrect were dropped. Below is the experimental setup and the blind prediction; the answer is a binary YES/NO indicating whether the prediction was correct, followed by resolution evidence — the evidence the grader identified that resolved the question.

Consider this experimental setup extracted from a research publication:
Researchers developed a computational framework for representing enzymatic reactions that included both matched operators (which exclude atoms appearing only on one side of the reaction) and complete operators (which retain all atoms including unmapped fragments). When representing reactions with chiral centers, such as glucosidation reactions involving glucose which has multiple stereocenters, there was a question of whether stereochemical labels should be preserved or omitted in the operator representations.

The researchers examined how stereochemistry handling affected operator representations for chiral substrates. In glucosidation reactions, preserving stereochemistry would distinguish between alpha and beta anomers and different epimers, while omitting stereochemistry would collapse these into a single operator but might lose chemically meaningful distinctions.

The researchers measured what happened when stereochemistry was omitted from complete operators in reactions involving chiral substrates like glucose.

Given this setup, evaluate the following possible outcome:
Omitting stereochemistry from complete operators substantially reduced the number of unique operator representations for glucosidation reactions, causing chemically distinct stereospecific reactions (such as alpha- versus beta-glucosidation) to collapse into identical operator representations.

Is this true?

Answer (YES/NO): YES